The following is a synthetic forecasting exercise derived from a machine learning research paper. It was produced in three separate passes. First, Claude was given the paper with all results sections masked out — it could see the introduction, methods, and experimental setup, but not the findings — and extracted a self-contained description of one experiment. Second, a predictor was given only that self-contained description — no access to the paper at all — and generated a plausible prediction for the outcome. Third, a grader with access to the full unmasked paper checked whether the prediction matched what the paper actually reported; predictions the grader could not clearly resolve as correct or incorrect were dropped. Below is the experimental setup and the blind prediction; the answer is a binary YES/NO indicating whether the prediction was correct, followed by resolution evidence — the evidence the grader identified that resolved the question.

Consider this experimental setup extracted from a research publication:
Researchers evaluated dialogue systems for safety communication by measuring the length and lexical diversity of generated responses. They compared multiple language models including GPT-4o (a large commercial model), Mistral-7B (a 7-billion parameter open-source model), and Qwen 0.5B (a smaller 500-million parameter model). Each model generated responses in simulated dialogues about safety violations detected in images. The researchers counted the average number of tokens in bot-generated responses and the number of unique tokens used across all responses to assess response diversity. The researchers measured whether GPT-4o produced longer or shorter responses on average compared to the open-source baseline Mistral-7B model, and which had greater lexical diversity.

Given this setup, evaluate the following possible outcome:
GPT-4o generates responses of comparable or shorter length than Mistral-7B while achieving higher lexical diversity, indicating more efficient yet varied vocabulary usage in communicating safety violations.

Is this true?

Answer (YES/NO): YES